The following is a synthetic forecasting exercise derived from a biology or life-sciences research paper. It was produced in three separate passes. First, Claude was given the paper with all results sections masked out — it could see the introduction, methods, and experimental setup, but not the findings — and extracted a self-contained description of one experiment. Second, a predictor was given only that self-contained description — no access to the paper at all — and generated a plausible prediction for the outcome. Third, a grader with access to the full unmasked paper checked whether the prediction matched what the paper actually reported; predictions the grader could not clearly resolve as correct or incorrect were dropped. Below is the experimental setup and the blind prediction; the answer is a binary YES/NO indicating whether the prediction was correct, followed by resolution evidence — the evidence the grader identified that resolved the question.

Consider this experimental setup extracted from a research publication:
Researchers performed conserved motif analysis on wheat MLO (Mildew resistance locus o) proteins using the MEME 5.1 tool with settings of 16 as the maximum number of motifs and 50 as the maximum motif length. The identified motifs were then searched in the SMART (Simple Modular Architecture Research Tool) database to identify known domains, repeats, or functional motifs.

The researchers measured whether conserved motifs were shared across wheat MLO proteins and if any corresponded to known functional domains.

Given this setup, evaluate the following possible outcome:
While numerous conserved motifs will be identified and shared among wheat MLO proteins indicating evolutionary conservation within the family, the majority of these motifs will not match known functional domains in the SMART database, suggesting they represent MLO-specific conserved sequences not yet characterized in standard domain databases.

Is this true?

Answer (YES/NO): NO